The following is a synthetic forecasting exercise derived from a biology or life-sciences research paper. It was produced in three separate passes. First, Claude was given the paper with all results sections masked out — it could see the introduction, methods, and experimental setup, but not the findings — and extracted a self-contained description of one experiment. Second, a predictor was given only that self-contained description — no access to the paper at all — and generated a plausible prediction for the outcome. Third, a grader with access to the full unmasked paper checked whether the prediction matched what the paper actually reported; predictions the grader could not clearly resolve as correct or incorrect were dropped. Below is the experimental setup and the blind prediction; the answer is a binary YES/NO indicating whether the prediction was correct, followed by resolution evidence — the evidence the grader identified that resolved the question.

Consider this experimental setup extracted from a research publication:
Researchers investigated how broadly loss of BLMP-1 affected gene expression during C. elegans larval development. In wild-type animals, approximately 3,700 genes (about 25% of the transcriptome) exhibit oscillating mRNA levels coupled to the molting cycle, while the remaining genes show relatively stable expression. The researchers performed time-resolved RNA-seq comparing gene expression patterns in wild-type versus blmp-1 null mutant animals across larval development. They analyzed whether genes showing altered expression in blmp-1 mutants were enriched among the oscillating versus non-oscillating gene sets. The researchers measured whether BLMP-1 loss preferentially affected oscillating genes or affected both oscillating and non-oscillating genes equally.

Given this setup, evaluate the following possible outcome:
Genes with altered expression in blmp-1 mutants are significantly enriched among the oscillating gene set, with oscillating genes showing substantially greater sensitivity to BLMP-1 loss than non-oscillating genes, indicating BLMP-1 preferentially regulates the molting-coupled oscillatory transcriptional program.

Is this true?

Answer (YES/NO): YES